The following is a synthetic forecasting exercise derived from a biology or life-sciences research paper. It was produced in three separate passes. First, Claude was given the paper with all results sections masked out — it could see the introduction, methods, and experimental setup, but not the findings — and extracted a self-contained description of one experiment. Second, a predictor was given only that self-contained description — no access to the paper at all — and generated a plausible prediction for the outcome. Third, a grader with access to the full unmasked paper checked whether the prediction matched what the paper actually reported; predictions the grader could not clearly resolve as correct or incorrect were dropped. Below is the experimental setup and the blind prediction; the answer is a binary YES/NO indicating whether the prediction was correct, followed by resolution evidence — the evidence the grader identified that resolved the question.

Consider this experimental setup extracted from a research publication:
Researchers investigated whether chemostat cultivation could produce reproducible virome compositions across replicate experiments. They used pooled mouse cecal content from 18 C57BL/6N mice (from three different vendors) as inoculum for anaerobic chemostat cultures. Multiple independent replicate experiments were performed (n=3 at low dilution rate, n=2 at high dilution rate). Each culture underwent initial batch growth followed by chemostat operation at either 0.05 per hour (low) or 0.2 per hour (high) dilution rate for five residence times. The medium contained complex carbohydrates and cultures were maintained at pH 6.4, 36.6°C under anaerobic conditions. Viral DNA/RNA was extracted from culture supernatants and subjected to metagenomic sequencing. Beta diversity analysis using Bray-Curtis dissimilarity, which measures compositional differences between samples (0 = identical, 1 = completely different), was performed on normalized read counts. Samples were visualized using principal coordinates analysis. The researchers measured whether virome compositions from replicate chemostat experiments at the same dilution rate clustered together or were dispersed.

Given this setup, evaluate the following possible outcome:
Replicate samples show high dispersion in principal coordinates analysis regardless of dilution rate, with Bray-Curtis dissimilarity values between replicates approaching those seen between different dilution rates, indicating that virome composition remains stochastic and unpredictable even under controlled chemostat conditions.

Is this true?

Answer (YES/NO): NO